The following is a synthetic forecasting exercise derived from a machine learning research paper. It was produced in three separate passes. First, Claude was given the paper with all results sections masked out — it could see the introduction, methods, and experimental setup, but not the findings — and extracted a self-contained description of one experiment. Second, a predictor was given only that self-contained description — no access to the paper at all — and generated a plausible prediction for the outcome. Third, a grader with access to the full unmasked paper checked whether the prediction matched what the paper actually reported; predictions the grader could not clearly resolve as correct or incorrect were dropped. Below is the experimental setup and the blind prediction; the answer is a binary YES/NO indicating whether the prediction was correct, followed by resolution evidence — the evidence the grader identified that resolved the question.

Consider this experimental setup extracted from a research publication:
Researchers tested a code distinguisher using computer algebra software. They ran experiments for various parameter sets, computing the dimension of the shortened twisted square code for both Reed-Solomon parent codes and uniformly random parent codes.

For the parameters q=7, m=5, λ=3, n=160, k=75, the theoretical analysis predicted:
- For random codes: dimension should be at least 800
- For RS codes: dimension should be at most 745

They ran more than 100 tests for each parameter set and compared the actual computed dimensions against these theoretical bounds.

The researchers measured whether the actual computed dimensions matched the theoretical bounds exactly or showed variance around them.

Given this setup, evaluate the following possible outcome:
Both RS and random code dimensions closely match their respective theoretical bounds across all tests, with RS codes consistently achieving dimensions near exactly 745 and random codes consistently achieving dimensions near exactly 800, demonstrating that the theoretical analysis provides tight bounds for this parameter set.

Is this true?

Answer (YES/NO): YES